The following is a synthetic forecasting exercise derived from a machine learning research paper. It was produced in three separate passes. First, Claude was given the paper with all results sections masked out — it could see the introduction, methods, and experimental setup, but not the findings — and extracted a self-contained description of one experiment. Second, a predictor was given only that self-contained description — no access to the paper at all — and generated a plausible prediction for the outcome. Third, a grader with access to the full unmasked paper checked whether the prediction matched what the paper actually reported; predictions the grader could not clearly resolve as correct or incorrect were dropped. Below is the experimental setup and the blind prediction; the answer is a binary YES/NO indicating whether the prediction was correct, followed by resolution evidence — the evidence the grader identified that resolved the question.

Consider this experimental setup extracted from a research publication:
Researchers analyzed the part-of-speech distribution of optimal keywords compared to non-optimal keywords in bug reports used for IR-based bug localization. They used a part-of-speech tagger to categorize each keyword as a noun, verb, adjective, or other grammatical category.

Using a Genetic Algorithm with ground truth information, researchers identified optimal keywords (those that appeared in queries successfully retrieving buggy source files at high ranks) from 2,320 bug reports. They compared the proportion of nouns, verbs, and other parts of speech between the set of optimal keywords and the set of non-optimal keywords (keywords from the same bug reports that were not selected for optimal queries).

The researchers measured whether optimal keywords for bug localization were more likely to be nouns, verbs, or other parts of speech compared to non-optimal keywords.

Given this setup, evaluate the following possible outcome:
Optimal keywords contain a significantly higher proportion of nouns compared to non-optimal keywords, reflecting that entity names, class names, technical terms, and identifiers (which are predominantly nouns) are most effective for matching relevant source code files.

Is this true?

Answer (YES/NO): YES